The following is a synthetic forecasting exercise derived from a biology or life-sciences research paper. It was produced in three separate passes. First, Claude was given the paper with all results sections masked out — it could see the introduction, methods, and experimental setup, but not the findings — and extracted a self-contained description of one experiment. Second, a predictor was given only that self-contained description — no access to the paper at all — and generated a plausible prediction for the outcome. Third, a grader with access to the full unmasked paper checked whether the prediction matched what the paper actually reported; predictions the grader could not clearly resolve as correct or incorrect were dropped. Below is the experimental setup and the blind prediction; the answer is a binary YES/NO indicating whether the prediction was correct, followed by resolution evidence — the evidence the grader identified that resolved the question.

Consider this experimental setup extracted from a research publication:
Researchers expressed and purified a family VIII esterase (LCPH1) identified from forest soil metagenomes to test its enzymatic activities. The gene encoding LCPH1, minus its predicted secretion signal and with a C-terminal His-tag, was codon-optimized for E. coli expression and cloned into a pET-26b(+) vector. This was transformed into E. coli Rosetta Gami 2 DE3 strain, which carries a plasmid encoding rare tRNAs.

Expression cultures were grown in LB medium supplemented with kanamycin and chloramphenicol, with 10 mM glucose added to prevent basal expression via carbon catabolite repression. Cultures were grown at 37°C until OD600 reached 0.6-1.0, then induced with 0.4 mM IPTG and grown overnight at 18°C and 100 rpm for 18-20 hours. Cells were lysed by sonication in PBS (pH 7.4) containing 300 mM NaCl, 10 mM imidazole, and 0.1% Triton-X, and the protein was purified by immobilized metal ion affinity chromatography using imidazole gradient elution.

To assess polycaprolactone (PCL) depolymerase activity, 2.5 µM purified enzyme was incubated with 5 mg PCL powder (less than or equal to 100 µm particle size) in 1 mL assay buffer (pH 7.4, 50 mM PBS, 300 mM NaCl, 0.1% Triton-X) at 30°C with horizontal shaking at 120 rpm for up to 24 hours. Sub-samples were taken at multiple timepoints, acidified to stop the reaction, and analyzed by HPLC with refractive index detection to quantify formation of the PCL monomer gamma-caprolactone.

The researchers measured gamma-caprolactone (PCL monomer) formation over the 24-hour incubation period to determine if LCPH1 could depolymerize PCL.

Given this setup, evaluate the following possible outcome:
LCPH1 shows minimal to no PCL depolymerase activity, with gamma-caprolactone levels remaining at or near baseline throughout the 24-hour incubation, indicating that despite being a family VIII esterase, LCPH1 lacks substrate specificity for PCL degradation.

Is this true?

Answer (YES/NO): NO